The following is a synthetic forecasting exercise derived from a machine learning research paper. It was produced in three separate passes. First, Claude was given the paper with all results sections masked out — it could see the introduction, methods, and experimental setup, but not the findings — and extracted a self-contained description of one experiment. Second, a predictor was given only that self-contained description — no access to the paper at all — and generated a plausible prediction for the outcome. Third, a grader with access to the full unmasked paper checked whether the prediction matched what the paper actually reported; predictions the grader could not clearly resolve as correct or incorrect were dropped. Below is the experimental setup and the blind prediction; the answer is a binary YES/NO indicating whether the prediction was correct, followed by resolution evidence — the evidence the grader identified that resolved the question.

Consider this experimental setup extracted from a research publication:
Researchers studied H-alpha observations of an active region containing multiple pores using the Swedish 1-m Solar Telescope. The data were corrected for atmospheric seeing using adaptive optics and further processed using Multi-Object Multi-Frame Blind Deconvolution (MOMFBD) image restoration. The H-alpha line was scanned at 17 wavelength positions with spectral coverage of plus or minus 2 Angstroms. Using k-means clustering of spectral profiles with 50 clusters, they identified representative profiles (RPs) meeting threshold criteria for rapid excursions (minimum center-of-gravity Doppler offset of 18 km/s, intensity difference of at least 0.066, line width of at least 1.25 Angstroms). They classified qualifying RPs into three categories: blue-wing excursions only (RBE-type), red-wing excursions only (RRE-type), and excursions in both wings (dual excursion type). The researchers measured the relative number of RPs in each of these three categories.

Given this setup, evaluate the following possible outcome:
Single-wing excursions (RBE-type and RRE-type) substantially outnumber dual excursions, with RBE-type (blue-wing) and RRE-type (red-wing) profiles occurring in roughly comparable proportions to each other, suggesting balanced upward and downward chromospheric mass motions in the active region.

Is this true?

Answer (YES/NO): NO